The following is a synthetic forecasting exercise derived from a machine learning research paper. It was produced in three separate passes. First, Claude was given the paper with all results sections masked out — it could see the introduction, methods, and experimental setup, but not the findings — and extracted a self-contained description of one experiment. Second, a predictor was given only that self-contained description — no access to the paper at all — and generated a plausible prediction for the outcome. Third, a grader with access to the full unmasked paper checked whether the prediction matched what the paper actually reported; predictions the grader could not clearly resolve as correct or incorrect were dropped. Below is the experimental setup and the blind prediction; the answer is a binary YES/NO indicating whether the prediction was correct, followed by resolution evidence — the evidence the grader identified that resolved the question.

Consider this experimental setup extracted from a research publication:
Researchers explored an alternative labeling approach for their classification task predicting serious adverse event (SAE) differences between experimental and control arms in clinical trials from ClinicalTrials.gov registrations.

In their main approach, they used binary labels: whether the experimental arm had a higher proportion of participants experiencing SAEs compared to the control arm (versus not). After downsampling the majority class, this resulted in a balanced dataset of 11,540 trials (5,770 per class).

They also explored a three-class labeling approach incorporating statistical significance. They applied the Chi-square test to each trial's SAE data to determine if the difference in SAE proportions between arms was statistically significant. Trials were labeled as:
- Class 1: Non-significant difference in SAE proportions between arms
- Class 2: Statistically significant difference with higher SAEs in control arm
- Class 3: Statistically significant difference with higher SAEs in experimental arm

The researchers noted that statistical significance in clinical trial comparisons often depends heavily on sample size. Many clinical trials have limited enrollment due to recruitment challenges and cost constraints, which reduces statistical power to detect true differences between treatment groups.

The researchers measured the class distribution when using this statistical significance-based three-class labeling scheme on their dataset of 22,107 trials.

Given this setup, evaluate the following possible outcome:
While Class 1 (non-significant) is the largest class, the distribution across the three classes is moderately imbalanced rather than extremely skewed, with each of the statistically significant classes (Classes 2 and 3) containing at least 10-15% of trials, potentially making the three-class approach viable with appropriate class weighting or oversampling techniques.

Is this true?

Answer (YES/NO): NO